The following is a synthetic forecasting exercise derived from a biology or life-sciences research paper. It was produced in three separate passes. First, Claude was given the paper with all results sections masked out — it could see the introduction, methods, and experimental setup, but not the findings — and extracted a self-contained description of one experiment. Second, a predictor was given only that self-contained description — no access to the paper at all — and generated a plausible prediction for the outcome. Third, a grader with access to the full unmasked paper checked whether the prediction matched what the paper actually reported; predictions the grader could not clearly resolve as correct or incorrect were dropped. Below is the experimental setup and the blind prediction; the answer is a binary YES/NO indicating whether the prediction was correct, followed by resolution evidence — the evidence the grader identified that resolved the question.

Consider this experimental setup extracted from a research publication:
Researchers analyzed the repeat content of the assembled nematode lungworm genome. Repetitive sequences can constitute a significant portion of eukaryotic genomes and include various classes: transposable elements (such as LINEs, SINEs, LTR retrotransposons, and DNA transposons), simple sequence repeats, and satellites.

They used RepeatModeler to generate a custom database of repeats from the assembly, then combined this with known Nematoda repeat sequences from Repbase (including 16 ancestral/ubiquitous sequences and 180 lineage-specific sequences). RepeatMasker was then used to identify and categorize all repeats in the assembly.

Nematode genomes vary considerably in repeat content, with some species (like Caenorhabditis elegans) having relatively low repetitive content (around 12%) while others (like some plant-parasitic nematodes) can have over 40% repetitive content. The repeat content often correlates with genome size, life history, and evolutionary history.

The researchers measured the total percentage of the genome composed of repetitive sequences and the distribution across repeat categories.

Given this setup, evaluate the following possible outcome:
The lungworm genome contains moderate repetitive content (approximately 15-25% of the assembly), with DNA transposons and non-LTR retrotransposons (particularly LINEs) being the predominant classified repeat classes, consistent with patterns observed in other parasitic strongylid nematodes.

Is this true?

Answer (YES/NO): NO